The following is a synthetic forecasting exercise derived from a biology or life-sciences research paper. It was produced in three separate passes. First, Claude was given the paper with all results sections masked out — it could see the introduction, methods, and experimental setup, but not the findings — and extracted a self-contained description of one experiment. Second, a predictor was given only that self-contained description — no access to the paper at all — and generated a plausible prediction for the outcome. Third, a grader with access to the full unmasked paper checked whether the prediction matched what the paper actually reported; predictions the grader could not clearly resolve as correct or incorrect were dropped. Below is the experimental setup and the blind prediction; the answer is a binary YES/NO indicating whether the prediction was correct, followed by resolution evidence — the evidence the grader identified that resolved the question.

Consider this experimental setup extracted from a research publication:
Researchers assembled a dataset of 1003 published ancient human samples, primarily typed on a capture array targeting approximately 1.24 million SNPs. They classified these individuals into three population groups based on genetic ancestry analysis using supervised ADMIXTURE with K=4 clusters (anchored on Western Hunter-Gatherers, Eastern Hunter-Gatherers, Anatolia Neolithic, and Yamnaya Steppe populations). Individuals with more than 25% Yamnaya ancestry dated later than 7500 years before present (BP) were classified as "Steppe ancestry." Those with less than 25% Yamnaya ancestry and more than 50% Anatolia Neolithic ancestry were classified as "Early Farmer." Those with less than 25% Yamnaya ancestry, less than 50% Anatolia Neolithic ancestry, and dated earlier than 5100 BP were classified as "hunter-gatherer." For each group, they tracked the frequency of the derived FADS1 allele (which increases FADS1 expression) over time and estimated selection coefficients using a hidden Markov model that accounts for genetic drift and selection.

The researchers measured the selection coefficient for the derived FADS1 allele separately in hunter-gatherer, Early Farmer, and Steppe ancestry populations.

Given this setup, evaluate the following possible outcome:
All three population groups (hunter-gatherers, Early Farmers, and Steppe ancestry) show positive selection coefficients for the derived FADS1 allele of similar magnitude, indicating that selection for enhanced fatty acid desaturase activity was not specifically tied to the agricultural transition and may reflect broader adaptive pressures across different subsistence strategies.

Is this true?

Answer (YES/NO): NO